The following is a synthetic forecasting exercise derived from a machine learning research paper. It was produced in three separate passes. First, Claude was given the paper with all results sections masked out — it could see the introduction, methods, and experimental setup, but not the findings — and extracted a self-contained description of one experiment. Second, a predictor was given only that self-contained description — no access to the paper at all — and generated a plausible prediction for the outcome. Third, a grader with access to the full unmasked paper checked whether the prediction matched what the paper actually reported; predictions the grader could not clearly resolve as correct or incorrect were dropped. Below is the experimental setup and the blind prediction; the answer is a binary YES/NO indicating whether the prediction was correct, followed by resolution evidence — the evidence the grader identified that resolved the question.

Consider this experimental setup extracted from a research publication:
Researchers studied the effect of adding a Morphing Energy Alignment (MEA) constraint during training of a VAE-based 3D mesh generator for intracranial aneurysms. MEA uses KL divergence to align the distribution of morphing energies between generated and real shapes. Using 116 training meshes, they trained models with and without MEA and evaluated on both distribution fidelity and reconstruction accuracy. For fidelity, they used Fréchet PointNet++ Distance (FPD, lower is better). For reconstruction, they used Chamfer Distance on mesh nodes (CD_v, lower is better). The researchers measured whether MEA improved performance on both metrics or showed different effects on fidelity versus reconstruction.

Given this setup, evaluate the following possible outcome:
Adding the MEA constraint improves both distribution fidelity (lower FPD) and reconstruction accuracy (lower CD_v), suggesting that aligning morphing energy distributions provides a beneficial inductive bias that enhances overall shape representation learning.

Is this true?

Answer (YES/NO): YES